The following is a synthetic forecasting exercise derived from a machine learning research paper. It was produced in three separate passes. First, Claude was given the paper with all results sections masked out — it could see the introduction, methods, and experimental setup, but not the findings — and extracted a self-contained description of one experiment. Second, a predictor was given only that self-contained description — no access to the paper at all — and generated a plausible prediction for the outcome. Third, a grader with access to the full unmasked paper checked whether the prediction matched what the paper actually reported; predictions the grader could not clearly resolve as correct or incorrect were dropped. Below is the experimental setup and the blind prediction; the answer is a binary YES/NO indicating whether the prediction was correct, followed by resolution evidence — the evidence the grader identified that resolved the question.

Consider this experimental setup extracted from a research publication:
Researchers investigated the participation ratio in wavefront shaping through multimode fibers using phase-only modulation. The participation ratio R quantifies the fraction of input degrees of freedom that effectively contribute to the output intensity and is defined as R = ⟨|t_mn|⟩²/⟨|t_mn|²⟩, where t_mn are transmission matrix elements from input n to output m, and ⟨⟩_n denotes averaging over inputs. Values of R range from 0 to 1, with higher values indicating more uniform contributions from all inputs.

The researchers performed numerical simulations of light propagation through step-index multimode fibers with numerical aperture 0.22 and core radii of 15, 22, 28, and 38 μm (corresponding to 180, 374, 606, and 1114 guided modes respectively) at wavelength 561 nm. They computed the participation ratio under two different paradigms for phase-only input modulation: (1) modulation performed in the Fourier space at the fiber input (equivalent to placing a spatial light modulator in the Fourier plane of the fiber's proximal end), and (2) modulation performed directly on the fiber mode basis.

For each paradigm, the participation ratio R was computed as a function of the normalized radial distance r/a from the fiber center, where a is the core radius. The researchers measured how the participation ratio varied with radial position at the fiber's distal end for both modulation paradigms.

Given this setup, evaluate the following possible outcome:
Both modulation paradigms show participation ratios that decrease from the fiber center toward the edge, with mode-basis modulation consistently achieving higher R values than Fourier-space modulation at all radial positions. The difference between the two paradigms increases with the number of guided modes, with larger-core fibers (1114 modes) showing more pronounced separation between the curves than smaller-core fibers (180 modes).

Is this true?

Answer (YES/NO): NO